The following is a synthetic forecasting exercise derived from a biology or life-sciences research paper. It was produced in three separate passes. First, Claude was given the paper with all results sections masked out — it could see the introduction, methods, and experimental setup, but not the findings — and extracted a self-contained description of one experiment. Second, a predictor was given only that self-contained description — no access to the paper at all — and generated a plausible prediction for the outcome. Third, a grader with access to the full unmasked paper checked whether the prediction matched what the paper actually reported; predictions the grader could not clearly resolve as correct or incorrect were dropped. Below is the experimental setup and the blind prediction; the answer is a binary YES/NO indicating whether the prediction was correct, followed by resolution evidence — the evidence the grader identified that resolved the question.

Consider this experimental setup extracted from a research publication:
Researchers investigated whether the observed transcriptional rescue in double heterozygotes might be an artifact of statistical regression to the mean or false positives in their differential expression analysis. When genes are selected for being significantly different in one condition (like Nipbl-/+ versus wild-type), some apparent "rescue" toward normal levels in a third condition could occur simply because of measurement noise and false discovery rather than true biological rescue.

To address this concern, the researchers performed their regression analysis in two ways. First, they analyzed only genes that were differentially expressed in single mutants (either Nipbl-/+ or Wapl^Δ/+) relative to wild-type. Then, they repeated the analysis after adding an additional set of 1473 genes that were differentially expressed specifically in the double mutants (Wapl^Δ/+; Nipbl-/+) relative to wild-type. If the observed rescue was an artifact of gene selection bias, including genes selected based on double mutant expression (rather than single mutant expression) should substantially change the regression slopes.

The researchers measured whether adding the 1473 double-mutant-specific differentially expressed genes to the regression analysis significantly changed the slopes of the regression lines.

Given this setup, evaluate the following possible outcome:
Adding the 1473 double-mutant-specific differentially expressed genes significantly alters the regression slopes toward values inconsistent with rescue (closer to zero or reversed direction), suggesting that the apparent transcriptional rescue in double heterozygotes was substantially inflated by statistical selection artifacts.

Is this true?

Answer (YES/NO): NO